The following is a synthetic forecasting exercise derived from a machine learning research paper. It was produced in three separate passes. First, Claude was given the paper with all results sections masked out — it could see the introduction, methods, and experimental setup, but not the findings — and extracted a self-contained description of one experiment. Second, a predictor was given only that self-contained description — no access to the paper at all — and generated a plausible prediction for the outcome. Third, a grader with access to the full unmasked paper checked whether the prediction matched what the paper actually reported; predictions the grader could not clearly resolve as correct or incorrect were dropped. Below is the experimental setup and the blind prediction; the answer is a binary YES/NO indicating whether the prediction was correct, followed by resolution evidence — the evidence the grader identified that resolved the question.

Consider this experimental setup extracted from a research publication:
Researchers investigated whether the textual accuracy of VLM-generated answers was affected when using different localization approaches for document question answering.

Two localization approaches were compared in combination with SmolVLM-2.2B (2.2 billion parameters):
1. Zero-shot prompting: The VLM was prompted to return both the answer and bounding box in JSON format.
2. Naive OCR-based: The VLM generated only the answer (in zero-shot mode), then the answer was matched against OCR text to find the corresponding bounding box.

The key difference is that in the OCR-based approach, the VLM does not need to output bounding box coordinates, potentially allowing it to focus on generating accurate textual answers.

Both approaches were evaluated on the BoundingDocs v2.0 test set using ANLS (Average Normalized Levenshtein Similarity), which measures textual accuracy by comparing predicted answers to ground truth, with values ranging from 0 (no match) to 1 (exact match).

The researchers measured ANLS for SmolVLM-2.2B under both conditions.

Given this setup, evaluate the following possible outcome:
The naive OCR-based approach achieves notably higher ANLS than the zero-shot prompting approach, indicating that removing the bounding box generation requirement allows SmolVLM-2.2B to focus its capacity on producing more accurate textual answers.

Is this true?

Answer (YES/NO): NO